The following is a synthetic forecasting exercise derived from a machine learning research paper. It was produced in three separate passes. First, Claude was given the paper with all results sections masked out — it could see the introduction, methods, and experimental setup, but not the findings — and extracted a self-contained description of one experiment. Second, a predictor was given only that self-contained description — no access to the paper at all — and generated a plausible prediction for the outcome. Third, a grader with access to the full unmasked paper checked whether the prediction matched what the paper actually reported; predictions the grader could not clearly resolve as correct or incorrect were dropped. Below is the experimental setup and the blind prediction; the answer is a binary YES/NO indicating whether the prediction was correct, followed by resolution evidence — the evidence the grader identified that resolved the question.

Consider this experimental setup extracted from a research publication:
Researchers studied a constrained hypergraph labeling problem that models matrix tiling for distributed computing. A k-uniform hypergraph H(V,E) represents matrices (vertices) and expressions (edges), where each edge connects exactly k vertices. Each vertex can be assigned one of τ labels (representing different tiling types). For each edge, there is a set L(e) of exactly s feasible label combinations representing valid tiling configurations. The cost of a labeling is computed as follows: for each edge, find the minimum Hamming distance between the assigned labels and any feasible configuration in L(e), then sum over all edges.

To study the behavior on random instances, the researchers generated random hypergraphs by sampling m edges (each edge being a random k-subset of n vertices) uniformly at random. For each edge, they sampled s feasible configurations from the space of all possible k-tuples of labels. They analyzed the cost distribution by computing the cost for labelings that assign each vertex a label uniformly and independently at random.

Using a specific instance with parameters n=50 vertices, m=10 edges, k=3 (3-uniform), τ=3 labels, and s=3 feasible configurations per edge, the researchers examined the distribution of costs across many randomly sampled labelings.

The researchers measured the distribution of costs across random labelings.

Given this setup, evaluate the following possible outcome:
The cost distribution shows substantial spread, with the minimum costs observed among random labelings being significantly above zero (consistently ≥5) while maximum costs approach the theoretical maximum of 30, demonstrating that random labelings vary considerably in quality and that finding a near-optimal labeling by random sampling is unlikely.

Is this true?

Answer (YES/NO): NO